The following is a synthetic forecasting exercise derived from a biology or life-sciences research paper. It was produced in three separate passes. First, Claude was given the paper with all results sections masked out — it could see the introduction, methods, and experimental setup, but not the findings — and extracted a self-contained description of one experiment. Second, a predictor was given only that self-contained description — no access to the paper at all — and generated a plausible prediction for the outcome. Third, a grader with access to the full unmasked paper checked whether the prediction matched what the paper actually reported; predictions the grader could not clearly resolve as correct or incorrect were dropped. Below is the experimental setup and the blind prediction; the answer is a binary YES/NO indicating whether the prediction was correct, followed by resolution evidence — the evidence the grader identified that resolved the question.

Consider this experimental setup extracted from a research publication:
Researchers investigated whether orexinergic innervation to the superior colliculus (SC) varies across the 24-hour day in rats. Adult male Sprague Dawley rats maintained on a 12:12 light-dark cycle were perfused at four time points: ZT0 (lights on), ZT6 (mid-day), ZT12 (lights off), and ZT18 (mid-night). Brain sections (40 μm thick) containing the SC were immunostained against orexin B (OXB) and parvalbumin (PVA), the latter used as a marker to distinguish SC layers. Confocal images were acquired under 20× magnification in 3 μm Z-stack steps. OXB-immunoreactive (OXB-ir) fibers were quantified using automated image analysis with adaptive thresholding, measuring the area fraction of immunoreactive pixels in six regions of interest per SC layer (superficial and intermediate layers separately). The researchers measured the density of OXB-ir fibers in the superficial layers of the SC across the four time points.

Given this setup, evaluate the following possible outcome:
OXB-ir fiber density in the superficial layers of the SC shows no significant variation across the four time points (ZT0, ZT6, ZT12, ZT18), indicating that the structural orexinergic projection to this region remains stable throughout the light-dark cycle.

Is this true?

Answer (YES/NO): NO